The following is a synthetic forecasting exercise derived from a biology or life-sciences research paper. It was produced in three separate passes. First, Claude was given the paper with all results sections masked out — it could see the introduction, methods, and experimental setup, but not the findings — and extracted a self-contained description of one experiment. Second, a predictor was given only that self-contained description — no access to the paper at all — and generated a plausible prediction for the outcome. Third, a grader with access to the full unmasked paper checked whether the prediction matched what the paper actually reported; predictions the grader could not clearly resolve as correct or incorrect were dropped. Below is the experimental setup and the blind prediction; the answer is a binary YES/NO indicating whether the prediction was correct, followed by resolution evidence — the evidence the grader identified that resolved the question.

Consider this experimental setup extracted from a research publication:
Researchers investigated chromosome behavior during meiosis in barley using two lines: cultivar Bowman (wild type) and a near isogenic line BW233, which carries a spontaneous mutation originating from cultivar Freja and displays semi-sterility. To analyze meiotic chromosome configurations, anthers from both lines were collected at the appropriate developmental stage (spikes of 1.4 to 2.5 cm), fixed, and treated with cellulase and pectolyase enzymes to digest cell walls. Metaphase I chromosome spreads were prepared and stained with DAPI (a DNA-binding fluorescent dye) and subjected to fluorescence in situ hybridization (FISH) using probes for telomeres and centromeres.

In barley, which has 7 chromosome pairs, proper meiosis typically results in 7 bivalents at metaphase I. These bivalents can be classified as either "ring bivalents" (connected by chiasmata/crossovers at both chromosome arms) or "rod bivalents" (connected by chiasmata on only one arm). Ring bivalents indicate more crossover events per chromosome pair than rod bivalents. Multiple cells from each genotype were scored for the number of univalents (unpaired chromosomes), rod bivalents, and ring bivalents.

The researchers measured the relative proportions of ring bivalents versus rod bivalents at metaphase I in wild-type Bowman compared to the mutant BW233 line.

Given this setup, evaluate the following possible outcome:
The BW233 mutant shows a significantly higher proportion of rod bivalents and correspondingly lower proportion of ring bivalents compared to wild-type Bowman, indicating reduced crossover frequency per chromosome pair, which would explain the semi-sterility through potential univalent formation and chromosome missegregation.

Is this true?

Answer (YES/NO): NO